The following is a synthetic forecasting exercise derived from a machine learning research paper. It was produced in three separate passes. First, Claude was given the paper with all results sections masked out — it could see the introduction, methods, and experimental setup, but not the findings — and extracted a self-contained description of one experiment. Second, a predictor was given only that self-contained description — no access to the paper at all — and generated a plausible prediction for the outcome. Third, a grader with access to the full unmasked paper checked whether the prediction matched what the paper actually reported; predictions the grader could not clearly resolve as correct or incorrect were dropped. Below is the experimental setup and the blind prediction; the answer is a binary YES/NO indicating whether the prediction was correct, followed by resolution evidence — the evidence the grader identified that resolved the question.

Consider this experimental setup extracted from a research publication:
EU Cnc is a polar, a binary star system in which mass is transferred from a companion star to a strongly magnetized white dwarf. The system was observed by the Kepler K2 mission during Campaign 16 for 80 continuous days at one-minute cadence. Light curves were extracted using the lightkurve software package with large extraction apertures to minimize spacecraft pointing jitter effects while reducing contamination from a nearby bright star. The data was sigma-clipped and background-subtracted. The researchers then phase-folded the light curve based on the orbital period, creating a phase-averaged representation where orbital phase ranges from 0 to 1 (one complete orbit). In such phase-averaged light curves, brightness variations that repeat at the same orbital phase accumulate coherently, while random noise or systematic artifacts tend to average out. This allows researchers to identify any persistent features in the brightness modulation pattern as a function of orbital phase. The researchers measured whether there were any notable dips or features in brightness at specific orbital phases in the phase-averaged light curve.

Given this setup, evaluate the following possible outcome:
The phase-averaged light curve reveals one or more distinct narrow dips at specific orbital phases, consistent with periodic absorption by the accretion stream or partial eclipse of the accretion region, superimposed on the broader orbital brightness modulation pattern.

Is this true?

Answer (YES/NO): NO